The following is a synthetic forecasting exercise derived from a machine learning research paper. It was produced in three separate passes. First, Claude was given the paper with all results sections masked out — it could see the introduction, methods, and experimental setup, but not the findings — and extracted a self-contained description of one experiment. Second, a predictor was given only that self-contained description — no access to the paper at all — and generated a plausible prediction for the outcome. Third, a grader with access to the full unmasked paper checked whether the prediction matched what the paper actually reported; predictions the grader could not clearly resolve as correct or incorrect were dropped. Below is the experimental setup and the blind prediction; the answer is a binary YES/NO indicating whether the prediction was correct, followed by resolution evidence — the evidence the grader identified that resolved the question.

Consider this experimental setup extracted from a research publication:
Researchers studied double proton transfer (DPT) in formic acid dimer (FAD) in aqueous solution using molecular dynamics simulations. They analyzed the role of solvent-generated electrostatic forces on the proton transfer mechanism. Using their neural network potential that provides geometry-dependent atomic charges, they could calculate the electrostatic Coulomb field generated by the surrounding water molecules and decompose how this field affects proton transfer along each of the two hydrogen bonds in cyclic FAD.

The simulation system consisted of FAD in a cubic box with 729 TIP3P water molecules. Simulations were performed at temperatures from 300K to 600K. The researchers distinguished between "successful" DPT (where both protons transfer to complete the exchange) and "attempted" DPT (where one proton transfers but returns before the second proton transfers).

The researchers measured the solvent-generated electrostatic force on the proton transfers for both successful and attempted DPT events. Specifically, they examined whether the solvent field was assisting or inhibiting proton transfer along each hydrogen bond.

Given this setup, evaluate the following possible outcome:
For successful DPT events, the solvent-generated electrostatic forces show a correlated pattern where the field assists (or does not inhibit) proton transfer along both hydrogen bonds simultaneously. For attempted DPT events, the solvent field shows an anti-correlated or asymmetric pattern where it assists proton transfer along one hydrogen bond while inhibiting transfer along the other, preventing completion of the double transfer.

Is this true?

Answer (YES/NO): NO